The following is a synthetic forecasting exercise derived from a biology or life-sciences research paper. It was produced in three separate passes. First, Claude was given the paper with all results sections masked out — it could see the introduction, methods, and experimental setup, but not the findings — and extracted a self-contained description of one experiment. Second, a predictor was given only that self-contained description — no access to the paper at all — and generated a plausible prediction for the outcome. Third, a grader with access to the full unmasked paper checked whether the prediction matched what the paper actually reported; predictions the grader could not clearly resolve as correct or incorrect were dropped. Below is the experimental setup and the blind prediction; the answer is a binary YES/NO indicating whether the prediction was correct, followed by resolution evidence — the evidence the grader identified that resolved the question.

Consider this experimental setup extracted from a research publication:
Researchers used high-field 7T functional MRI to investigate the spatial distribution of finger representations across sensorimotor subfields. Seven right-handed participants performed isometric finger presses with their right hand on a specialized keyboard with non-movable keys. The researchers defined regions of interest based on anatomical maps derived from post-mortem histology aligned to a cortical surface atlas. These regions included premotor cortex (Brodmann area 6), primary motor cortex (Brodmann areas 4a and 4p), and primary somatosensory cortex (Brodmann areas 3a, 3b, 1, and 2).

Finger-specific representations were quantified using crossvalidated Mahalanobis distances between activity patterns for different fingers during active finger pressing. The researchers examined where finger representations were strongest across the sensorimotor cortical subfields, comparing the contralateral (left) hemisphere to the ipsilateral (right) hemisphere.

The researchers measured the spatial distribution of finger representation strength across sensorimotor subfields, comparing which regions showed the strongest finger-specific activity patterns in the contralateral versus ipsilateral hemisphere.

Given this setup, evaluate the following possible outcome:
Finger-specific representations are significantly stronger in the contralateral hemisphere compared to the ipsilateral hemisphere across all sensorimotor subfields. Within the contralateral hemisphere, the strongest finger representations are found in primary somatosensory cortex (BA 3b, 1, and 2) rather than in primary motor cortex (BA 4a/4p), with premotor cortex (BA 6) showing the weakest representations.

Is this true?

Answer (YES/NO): NO